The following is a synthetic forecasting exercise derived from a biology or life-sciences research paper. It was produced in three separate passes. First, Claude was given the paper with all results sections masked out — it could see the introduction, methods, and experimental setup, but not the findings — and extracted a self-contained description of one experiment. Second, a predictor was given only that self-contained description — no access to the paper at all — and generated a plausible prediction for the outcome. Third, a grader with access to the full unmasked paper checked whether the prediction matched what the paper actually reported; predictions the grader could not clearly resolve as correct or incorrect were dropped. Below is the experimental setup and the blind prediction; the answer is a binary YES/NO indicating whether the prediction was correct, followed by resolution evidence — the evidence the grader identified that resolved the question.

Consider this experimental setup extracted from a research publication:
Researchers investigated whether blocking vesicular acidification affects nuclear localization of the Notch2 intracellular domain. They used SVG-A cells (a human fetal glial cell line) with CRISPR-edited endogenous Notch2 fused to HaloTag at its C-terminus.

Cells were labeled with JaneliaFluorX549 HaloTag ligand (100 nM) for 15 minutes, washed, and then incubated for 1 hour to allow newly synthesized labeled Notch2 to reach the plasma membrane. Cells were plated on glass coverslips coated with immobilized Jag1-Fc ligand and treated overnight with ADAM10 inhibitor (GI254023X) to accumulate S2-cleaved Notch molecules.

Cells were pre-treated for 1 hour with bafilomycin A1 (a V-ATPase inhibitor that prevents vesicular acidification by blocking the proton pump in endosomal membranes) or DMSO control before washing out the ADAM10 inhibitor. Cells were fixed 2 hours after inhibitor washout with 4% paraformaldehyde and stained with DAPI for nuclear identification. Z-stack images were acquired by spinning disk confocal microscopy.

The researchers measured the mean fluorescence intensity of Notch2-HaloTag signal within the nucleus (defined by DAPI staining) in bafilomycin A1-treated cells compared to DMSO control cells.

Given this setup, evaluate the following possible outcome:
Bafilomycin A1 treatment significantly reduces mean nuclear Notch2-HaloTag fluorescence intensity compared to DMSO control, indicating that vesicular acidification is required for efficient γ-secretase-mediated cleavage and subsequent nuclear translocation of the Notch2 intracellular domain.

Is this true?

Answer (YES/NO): YES